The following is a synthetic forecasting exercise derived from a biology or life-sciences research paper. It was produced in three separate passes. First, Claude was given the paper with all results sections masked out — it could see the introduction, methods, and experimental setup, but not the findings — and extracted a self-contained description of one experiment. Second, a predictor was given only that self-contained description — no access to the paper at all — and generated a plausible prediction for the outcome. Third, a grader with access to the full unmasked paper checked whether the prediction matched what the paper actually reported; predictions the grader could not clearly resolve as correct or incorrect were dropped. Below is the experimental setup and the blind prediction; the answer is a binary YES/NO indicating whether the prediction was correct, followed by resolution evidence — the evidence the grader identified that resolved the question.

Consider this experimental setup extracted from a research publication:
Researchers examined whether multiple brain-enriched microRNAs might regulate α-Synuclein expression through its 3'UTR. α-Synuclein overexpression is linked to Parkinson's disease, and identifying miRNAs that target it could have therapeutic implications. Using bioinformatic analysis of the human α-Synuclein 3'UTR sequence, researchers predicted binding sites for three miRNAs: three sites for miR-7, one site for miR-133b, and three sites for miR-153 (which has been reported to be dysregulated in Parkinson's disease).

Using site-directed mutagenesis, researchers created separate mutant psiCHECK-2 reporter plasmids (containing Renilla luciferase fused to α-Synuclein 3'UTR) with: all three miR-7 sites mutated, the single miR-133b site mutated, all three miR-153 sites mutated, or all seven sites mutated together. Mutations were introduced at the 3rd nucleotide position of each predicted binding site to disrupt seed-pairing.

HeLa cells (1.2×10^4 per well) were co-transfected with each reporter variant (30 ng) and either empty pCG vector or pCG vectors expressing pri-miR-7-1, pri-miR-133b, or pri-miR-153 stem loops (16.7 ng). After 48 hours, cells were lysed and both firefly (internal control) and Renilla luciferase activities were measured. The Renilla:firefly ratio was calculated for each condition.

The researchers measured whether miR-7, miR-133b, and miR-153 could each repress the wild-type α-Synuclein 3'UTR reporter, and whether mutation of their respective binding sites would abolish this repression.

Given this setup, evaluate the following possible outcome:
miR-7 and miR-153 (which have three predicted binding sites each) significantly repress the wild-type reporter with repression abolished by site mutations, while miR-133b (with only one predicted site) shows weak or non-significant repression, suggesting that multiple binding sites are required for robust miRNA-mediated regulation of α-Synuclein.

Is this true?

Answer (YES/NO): NO